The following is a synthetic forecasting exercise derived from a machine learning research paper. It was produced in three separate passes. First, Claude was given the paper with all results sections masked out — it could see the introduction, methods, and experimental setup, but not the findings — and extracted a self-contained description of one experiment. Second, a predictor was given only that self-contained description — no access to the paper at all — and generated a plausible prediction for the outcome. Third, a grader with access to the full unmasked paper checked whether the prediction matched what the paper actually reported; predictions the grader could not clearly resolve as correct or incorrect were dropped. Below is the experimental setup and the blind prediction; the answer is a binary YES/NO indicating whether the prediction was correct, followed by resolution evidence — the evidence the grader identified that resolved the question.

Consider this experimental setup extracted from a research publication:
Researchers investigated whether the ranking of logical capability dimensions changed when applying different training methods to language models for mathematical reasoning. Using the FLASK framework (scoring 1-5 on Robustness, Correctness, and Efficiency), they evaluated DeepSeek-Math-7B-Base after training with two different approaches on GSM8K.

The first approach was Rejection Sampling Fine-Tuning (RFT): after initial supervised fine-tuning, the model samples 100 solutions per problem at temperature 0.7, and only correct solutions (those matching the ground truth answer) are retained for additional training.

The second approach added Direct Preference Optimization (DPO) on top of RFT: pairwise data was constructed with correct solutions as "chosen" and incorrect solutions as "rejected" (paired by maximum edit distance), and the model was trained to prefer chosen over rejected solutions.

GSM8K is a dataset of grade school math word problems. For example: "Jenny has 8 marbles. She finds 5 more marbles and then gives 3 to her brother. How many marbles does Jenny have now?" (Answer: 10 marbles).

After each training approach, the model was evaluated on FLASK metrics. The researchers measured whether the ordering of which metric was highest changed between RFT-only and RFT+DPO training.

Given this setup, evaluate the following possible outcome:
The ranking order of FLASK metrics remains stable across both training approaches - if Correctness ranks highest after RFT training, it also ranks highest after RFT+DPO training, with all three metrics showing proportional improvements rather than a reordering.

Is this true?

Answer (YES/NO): NO